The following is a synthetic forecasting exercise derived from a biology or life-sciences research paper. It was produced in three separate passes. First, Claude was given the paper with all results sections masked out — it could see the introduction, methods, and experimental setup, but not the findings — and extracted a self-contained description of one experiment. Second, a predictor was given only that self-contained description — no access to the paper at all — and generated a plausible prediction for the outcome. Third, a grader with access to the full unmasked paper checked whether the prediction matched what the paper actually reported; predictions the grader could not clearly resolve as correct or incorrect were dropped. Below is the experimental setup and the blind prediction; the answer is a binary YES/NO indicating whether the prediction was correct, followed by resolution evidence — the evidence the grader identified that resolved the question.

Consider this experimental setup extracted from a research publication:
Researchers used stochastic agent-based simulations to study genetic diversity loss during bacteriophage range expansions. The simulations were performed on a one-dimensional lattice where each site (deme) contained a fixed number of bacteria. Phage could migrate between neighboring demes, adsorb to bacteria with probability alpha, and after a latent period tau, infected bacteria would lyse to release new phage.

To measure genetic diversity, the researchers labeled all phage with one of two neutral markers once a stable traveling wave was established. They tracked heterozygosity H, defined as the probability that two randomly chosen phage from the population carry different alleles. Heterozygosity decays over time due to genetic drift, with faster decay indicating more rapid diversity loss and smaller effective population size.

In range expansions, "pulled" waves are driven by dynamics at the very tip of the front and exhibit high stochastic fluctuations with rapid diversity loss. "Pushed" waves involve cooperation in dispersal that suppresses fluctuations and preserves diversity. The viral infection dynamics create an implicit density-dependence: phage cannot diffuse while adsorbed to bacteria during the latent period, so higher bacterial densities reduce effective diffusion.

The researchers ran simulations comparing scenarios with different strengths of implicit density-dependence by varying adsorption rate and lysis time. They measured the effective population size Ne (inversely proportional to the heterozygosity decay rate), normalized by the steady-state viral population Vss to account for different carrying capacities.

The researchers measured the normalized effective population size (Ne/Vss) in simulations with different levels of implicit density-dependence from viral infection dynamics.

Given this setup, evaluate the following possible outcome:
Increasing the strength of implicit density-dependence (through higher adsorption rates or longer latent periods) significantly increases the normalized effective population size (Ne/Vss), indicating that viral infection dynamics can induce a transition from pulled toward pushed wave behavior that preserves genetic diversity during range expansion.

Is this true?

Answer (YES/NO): YES